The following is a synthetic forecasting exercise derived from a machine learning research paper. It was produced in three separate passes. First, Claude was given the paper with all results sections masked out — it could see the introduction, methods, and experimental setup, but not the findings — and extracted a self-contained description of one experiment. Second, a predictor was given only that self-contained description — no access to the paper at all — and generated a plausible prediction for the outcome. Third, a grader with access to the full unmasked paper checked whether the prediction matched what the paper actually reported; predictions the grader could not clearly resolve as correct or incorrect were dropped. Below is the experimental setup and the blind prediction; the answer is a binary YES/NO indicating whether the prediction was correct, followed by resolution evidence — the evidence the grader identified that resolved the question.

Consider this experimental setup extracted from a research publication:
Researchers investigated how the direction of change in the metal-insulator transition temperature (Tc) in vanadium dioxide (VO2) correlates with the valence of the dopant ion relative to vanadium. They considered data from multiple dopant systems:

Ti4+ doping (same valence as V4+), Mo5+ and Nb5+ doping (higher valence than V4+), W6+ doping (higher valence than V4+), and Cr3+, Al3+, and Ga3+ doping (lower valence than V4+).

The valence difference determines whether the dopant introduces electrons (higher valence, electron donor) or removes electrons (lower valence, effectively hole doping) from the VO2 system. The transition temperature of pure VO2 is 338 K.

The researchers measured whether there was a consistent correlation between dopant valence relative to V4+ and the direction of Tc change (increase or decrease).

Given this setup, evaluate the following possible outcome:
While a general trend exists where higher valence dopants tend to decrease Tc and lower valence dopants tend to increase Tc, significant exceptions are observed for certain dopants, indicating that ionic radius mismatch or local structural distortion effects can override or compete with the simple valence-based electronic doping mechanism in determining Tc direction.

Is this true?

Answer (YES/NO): NO